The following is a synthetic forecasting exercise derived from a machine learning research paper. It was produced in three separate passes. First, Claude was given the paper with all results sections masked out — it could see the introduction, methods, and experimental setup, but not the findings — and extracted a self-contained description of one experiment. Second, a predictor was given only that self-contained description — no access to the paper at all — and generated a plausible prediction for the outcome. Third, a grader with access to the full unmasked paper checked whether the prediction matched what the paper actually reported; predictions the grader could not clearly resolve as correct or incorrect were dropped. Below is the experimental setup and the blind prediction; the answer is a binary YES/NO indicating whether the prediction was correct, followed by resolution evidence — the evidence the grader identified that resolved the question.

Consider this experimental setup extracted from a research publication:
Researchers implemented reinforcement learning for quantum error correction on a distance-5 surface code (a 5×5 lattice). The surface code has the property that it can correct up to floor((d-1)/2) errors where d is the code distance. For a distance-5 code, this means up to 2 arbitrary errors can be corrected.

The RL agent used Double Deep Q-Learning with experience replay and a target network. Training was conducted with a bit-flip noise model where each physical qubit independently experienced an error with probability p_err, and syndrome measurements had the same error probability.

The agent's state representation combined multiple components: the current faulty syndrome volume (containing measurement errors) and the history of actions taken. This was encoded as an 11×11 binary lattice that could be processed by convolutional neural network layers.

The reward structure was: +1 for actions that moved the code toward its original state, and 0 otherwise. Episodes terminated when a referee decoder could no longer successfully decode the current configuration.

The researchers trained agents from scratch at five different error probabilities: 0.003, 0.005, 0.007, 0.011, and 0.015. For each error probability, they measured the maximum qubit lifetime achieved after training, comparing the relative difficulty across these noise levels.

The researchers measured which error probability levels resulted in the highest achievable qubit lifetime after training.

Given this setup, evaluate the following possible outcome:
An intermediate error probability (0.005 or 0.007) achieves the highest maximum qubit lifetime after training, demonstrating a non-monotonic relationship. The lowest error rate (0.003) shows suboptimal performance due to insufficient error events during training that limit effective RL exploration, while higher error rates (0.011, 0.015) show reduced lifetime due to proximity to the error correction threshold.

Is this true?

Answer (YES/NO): NO